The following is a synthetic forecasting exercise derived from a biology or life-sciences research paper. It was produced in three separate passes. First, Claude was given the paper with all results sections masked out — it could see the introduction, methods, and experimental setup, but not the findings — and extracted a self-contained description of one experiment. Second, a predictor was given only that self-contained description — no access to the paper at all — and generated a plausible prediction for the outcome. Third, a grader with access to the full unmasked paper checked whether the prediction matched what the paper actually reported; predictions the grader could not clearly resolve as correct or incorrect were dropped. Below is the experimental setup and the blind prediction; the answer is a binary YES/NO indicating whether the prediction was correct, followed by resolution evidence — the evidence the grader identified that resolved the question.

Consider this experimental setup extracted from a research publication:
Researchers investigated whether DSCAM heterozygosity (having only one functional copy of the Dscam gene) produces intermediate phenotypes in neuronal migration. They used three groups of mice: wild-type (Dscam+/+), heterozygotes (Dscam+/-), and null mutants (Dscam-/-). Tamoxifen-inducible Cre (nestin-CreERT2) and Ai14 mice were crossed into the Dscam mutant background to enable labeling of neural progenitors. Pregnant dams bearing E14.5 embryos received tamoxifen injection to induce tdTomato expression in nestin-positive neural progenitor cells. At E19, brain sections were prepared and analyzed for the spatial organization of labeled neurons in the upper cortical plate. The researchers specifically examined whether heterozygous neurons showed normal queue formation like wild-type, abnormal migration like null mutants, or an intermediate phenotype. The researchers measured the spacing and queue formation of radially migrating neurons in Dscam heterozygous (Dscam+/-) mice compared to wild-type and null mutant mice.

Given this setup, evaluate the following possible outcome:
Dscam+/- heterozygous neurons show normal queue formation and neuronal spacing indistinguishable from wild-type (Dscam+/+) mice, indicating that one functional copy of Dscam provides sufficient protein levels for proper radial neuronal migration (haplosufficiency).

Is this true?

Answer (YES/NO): YES